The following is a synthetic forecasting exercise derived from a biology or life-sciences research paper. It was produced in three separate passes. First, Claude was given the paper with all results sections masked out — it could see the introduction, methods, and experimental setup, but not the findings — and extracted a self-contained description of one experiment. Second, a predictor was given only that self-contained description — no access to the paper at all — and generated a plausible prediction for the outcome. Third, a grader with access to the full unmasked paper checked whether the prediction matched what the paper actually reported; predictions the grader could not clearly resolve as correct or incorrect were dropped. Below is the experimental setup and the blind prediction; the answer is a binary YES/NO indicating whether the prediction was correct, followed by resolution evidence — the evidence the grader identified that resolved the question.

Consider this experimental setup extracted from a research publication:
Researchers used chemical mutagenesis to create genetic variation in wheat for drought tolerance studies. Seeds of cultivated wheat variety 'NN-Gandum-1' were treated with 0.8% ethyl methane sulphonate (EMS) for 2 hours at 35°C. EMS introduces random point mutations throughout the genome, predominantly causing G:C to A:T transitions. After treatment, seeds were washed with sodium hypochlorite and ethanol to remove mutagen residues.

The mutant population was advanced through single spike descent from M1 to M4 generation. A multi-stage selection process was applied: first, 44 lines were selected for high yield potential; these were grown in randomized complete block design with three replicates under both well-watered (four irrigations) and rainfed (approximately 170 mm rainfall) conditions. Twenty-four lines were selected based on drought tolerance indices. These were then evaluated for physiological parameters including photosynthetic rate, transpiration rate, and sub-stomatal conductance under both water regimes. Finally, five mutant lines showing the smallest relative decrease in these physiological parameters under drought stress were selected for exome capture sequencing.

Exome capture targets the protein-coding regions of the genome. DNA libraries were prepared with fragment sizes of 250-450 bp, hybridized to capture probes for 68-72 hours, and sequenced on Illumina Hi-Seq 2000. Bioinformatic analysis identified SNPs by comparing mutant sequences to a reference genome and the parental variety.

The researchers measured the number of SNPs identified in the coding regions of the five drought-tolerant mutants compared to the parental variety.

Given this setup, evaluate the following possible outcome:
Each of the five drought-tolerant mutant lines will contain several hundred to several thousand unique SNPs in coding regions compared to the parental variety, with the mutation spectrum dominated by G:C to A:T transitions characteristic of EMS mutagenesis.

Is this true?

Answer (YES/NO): NO